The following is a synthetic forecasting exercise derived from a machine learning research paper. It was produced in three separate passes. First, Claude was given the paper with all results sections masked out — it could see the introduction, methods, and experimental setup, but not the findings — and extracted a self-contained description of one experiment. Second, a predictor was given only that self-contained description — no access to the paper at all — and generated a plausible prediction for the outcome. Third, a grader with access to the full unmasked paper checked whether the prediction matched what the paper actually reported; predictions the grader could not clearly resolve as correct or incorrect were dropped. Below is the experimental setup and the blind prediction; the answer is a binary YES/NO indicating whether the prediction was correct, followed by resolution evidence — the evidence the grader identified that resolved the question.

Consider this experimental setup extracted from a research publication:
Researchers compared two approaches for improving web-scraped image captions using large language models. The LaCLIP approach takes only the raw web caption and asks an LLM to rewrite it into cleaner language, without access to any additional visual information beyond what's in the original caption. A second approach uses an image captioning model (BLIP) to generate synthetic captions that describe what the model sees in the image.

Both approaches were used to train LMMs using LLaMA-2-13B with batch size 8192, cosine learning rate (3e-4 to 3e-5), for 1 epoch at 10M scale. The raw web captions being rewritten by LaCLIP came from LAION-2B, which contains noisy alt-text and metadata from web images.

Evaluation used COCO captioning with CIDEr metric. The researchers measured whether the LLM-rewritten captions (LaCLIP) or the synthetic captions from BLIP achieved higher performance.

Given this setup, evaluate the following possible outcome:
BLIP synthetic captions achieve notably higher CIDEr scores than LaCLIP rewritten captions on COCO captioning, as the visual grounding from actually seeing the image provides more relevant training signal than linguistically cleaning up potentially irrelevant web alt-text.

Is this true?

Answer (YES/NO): YES